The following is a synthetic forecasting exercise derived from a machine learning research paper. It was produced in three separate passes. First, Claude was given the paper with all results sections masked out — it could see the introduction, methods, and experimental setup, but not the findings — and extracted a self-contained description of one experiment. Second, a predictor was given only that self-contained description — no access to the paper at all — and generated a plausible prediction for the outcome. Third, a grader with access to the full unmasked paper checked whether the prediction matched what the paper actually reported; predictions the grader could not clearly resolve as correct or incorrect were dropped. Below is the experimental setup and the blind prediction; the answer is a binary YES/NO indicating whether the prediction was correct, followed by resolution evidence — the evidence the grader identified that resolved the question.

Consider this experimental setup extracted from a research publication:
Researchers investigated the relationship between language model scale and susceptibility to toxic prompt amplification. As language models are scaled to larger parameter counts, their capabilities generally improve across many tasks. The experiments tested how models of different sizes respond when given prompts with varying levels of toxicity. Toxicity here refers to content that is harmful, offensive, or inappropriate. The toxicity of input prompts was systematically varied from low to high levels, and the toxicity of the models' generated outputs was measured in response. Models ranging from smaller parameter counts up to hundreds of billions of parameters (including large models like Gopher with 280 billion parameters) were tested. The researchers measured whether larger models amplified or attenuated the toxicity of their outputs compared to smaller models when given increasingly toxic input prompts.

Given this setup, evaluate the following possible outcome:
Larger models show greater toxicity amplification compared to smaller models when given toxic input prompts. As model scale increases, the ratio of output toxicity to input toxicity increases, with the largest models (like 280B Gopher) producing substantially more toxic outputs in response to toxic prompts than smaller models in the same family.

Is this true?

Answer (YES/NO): YES